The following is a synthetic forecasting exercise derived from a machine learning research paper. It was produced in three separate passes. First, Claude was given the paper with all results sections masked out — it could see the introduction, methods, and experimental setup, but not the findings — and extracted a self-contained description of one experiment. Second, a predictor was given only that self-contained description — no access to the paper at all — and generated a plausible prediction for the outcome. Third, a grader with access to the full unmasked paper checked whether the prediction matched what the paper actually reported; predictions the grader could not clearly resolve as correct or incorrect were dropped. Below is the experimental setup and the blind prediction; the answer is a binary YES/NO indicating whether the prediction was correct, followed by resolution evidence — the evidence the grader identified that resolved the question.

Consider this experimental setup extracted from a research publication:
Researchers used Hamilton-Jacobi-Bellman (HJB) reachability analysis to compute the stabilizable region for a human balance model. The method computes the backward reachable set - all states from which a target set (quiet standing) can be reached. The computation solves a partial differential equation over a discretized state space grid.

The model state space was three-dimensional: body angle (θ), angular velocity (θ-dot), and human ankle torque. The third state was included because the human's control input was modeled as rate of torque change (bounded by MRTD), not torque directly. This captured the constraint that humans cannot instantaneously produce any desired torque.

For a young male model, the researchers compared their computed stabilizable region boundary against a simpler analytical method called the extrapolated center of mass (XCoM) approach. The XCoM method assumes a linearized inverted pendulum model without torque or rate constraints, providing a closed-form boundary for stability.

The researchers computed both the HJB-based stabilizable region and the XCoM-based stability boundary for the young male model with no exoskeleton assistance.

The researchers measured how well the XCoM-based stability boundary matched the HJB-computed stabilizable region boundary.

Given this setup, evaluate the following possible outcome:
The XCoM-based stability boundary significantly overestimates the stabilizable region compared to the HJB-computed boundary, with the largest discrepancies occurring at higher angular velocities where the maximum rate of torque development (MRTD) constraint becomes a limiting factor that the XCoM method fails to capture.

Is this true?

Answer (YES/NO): NO